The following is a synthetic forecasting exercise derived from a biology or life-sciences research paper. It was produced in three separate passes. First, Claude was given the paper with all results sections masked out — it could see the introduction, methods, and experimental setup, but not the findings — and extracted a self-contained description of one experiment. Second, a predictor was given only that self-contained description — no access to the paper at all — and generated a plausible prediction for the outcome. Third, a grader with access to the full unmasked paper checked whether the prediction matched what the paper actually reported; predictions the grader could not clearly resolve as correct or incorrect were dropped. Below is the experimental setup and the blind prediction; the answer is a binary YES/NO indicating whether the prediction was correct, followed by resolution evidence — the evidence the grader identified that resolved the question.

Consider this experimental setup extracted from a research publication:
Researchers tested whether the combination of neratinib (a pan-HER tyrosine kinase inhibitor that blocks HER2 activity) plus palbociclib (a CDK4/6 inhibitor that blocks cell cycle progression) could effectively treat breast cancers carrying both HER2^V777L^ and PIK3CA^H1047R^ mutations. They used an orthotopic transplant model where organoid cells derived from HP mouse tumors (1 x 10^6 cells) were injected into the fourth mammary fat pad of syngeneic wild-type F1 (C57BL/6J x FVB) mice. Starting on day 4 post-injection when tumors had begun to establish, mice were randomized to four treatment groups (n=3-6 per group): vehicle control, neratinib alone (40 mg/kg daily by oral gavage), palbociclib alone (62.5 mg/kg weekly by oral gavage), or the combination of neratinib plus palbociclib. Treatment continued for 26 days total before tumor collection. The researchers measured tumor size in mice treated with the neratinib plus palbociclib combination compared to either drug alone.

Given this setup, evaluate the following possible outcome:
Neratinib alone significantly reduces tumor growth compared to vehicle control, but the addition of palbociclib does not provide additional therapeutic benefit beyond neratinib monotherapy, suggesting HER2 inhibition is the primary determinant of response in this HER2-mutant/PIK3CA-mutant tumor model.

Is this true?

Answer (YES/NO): NO